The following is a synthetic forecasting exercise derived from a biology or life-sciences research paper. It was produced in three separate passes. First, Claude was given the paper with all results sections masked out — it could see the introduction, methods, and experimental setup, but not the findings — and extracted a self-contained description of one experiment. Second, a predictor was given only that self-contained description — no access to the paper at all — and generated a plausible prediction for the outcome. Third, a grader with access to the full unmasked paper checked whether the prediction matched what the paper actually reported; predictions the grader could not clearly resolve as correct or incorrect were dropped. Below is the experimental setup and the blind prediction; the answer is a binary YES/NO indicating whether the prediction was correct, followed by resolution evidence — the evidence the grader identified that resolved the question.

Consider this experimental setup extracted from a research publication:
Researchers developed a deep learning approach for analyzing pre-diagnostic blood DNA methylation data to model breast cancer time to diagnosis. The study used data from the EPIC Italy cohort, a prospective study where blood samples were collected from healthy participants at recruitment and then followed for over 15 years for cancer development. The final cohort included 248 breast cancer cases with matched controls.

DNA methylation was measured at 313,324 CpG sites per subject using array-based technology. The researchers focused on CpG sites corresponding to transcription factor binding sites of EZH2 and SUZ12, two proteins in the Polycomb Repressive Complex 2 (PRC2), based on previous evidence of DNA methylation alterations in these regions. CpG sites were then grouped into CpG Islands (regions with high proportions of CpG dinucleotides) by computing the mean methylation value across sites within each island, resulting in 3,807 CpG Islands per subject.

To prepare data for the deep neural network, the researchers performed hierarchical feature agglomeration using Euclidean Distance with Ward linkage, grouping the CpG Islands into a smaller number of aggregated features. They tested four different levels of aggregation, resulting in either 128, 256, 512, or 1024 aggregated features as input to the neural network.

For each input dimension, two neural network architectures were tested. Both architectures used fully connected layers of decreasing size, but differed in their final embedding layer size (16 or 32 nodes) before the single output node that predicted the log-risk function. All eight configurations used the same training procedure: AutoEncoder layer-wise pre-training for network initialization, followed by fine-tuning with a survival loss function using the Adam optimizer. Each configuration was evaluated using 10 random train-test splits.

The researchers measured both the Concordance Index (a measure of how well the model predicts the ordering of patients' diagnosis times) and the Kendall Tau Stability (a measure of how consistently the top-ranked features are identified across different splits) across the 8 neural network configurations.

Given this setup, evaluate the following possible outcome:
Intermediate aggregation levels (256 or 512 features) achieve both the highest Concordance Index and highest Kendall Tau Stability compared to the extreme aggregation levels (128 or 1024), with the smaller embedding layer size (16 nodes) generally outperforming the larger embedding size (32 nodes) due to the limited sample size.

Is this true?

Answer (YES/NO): NO